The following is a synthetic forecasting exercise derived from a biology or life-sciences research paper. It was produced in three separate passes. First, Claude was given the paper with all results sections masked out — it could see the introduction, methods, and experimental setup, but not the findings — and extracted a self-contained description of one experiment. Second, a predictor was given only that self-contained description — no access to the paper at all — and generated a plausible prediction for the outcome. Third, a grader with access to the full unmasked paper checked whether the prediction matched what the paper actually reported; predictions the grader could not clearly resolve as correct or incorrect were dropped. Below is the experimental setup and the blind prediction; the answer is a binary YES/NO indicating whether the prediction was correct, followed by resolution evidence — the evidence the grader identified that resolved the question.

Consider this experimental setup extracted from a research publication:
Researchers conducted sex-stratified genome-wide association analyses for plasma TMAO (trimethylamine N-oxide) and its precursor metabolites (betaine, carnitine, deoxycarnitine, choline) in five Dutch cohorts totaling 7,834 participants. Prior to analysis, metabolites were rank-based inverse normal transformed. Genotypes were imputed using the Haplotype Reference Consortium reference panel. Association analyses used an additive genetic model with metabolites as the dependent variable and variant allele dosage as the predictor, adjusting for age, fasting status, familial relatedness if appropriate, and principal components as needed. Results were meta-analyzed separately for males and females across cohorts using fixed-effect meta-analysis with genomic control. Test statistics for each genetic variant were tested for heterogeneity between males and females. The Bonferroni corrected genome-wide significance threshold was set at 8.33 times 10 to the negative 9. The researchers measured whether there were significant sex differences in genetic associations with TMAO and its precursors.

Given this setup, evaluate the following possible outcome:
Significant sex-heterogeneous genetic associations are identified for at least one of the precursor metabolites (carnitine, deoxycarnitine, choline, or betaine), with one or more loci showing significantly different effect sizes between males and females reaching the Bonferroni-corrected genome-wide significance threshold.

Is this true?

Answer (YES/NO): NO